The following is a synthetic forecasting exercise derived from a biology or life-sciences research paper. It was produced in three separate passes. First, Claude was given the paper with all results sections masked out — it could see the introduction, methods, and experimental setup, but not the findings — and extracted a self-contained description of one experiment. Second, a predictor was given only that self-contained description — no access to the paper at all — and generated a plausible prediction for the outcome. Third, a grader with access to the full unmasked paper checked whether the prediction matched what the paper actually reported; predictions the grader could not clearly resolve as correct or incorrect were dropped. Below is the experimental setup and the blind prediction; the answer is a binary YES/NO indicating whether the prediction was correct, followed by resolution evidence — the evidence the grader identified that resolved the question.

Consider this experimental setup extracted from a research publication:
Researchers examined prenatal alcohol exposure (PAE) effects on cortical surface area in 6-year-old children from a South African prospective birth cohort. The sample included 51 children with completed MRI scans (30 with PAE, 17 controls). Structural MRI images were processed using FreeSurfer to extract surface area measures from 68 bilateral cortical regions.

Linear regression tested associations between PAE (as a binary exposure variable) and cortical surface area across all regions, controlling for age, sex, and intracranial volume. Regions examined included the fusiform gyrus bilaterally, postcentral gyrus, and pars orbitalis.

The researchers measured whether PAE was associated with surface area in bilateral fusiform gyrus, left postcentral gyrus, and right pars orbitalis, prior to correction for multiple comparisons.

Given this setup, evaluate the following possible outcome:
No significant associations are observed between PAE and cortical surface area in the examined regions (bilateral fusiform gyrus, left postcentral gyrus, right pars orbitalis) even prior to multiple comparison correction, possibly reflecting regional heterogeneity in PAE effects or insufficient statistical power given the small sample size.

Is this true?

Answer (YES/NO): NO